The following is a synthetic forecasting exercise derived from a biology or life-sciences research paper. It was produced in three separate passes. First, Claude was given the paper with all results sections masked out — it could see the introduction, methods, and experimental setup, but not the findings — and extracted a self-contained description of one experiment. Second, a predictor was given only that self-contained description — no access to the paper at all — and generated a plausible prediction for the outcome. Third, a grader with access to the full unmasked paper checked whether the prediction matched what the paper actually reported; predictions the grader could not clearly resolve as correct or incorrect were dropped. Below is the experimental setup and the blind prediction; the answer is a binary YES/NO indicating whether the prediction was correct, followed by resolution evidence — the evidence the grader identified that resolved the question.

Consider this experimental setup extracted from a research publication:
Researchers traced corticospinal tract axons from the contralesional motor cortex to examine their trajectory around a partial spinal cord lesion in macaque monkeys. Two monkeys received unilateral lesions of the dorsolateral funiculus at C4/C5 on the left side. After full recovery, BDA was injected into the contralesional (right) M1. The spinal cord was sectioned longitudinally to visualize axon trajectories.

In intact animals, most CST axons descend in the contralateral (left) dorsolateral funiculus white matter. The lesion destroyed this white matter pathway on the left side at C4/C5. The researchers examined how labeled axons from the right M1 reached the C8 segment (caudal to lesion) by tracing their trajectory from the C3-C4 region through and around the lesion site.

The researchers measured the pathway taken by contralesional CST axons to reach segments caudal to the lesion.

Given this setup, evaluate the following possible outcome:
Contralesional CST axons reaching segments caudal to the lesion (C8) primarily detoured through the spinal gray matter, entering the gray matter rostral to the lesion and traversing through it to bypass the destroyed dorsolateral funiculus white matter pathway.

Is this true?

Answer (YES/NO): YES